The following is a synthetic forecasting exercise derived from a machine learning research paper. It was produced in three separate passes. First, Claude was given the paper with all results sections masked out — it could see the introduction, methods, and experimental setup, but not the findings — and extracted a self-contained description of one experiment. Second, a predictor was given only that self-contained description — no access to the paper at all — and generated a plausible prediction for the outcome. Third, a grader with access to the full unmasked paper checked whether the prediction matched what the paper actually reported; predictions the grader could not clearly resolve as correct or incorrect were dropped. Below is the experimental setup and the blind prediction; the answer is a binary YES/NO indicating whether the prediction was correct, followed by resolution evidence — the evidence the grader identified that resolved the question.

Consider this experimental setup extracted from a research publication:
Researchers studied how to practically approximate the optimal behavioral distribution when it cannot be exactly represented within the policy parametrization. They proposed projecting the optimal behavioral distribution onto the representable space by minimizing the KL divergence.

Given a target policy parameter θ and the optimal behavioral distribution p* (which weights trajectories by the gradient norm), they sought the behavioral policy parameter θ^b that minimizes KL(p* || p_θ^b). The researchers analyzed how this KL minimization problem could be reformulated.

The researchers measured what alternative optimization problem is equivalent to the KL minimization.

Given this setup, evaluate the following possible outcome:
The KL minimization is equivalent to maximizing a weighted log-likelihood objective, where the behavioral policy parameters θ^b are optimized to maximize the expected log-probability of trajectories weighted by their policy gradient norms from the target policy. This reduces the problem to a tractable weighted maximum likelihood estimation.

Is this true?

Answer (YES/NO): YES